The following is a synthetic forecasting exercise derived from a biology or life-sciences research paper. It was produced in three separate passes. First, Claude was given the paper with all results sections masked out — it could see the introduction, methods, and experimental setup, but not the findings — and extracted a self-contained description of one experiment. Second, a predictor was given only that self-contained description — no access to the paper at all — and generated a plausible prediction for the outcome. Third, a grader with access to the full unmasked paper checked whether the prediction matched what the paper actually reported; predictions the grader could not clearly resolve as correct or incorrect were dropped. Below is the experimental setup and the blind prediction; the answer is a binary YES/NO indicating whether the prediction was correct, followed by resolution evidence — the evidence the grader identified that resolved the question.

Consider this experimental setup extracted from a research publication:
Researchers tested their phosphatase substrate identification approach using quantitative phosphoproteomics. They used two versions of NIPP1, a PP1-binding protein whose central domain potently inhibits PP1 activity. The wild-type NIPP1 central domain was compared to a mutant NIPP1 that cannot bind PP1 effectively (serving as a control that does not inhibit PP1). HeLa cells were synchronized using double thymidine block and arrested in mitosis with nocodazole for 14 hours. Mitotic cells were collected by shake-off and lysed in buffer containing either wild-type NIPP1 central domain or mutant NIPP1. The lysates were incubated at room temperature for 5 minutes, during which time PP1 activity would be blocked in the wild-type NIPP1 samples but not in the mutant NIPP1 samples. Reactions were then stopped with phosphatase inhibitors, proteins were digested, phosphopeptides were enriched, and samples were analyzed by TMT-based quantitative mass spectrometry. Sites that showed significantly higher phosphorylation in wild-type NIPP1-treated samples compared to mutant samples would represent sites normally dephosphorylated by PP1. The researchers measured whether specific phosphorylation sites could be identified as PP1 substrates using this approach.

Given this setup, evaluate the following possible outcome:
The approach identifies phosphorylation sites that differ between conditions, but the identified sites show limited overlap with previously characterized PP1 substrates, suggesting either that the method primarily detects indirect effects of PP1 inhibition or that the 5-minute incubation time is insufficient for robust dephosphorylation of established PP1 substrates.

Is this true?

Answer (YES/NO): NO